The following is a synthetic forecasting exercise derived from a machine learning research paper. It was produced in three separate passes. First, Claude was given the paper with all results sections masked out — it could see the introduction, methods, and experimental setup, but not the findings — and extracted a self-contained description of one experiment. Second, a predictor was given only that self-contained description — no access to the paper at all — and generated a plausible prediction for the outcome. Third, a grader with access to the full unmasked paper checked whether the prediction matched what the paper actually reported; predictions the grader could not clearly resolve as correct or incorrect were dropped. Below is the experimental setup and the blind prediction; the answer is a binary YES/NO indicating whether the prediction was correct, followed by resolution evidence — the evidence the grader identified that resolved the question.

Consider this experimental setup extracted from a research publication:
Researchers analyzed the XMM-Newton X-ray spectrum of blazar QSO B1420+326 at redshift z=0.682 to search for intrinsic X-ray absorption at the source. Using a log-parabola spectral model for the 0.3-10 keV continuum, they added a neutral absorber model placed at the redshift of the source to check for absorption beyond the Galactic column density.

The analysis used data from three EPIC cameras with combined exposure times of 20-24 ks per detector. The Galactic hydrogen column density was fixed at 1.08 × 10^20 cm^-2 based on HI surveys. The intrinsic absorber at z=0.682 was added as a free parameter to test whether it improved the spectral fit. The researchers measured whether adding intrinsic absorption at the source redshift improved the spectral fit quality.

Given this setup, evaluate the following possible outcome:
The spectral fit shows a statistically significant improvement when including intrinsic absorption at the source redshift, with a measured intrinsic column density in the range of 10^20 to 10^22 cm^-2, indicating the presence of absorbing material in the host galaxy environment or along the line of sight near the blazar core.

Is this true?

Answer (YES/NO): NO